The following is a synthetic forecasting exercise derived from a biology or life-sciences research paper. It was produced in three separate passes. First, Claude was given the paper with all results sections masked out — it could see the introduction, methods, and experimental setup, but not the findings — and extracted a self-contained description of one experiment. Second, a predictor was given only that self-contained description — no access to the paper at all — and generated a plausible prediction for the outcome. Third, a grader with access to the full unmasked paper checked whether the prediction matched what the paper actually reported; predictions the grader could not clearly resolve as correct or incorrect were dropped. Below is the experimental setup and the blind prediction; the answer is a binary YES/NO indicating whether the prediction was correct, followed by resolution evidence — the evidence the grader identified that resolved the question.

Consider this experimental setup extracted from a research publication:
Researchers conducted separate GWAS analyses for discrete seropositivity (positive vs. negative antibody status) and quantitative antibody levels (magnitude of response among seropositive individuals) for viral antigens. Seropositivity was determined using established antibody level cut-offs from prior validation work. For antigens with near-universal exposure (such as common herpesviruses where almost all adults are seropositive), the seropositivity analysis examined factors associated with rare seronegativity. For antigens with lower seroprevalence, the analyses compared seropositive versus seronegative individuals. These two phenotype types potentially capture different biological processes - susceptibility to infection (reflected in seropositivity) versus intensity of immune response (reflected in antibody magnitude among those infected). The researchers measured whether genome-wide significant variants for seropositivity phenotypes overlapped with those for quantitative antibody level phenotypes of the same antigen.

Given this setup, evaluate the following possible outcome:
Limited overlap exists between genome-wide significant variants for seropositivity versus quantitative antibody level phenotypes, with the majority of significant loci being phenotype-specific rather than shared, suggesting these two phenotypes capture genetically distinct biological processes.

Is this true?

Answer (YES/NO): NO